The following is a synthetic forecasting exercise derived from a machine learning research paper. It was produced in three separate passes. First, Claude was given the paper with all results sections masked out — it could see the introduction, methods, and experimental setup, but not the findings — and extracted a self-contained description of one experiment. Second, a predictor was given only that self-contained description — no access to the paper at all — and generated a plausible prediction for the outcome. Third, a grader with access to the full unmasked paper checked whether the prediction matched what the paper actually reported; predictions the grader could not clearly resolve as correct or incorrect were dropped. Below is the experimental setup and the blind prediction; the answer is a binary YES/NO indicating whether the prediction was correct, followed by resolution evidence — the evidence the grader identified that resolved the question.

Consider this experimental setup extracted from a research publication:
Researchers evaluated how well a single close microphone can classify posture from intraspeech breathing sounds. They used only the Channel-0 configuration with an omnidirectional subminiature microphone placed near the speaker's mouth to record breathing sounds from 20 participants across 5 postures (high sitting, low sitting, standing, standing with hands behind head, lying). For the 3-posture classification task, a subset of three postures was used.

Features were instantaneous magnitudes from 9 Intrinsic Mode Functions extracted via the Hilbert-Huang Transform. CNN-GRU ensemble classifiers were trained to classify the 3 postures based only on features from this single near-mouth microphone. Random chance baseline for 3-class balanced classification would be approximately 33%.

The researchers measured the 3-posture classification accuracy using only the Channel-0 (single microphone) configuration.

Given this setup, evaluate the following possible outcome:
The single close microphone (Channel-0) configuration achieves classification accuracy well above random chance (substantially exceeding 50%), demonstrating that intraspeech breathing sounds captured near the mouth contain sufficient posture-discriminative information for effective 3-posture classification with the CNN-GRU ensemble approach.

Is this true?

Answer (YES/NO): NO